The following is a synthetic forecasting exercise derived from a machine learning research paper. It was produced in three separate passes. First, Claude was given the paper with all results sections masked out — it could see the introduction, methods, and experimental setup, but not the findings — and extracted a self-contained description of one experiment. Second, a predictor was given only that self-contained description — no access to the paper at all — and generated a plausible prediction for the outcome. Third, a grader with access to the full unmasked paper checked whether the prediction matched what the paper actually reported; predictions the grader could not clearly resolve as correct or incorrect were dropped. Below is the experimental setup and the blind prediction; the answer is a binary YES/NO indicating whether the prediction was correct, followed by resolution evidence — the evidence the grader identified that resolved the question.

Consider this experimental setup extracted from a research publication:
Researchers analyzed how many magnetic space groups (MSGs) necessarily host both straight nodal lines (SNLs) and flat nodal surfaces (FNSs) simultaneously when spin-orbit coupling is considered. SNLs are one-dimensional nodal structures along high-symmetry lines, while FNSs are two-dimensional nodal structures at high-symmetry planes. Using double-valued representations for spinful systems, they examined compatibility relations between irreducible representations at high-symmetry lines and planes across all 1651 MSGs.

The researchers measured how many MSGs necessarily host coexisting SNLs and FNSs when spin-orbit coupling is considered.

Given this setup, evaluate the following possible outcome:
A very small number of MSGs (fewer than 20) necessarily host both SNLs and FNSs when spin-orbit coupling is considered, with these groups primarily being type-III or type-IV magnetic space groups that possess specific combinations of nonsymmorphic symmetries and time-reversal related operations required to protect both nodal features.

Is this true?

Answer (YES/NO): NO